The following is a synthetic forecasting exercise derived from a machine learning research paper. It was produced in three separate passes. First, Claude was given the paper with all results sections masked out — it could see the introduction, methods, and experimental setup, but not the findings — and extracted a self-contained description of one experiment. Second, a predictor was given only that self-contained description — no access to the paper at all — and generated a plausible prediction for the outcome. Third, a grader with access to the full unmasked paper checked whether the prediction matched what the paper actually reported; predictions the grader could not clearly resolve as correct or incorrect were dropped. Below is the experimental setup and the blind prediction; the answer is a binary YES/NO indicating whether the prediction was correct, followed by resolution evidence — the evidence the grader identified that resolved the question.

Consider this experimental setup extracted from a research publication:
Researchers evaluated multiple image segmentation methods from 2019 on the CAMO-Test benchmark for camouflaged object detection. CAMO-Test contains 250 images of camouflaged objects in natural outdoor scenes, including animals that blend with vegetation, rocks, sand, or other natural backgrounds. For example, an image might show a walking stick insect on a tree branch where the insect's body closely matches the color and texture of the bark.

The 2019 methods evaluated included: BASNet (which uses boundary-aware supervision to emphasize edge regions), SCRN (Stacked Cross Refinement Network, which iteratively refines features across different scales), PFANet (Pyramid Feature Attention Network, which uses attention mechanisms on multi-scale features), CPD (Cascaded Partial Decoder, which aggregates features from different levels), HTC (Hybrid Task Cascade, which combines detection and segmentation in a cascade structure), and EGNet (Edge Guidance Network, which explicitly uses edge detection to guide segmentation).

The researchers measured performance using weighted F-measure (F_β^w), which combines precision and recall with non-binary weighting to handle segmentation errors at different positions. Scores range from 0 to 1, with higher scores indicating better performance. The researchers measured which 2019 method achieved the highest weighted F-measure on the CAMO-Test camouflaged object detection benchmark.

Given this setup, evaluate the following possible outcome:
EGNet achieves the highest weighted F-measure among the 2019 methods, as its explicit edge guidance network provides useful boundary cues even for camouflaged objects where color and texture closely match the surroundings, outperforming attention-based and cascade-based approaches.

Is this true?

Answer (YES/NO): NO